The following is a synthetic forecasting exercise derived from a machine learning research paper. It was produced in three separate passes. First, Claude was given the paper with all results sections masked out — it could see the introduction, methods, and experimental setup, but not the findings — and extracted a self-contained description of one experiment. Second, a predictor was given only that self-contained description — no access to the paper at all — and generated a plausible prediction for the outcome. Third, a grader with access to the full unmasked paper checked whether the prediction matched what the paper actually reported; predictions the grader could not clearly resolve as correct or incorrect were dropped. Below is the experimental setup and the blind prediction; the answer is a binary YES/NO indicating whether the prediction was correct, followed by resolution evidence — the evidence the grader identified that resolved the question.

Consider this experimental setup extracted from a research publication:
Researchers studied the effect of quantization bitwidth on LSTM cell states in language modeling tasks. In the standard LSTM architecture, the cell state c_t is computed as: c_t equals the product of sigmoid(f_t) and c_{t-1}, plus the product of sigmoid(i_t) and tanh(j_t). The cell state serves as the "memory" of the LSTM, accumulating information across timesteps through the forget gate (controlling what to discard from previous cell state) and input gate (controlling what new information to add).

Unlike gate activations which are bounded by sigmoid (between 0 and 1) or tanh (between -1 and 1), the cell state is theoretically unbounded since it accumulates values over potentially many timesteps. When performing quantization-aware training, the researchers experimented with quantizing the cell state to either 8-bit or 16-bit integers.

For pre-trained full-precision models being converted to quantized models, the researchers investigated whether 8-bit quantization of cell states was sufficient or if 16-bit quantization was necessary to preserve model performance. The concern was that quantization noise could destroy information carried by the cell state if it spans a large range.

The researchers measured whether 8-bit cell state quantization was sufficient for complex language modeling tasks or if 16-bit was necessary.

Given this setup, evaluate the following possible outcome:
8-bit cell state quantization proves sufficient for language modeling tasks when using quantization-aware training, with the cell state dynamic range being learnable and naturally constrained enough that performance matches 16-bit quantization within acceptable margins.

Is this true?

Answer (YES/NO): YES